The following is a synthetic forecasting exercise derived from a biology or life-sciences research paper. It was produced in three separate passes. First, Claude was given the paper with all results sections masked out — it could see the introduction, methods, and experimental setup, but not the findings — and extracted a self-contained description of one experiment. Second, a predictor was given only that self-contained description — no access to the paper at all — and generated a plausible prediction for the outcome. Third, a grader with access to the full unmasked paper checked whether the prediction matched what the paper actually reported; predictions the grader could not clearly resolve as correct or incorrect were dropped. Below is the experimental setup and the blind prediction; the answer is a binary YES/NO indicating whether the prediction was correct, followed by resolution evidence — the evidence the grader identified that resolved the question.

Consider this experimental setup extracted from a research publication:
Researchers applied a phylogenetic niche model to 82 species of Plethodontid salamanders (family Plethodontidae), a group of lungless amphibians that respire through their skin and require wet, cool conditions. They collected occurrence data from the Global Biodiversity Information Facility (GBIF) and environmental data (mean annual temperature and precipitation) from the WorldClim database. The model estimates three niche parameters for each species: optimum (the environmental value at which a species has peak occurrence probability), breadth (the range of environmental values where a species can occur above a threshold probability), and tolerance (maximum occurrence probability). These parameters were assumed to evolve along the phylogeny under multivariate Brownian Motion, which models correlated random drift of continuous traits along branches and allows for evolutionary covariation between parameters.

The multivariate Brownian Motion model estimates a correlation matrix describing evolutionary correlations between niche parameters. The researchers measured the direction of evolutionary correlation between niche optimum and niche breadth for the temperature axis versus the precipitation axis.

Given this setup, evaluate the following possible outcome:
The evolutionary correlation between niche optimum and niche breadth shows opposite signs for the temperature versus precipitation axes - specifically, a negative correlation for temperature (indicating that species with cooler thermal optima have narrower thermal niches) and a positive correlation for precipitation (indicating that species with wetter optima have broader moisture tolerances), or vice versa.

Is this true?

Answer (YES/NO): NO